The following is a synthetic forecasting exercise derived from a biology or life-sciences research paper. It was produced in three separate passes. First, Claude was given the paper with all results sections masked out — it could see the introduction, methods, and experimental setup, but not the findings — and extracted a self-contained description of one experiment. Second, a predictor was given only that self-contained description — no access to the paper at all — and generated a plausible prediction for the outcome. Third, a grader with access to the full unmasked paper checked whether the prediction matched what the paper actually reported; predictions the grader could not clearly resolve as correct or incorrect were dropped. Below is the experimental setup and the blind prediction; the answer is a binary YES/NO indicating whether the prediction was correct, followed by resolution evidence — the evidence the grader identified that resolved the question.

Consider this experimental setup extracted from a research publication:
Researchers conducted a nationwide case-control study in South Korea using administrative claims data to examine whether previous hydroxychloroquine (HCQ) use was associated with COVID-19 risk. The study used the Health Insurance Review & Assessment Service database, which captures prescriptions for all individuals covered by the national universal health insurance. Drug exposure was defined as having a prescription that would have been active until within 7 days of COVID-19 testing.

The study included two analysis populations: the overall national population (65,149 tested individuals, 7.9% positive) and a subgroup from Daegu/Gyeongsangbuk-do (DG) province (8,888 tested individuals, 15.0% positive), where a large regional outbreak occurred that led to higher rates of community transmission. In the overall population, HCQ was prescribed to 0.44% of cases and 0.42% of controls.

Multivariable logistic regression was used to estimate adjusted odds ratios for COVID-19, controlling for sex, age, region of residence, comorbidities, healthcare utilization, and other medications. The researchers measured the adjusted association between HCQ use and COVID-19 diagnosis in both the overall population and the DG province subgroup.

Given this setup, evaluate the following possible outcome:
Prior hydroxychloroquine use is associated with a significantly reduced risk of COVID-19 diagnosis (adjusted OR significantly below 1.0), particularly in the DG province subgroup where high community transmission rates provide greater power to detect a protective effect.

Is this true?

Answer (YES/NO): NO